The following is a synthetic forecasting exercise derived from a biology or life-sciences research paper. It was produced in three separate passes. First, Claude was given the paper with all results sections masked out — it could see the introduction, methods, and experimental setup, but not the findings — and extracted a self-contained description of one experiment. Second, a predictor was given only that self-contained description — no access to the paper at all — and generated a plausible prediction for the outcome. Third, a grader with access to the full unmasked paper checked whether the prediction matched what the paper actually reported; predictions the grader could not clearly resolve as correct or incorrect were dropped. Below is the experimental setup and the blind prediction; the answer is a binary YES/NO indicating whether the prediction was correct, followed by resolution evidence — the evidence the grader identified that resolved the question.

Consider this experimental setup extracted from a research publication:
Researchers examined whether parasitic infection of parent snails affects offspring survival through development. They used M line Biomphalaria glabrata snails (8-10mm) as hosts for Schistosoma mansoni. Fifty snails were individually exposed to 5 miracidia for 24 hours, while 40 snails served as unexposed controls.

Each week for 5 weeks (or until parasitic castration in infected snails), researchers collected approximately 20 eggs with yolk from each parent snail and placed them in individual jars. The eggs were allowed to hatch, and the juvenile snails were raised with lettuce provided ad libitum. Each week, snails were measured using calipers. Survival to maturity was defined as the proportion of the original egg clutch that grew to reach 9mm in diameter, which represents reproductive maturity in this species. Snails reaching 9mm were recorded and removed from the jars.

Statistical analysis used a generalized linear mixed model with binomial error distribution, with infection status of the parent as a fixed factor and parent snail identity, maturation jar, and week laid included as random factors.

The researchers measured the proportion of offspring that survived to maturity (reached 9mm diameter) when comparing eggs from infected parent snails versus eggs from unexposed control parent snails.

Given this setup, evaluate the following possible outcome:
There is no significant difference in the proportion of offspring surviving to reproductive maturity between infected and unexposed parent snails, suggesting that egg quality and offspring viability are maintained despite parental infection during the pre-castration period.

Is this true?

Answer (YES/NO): YES